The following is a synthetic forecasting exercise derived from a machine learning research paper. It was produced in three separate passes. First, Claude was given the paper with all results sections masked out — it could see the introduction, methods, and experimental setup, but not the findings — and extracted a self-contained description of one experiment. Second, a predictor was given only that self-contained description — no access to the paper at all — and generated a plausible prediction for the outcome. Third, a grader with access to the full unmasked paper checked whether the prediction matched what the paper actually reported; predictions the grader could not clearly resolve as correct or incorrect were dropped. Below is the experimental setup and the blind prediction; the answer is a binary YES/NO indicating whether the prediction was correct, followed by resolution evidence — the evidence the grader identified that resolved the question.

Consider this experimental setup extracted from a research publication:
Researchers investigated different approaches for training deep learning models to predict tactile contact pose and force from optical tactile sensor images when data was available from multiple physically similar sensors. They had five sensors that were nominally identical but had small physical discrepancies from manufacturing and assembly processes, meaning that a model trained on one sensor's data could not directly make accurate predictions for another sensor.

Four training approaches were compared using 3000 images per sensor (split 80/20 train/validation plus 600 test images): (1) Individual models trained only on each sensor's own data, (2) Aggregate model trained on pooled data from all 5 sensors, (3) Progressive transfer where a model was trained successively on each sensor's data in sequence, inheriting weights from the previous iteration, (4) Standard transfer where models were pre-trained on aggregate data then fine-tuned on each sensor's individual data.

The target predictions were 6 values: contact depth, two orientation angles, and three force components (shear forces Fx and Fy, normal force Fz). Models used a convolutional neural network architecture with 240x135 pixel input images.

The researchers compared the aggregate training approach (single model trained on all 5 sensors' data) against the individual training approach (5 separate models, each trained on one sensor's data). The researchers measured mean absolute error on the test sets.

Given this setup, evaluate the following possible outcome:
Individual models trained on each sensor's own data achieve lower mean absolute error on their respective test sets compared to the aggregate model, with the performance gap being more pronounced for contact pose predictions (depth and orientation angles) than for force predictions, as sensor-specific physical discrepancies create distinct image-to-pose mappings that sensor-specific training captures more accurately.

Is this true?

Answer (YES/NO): NO